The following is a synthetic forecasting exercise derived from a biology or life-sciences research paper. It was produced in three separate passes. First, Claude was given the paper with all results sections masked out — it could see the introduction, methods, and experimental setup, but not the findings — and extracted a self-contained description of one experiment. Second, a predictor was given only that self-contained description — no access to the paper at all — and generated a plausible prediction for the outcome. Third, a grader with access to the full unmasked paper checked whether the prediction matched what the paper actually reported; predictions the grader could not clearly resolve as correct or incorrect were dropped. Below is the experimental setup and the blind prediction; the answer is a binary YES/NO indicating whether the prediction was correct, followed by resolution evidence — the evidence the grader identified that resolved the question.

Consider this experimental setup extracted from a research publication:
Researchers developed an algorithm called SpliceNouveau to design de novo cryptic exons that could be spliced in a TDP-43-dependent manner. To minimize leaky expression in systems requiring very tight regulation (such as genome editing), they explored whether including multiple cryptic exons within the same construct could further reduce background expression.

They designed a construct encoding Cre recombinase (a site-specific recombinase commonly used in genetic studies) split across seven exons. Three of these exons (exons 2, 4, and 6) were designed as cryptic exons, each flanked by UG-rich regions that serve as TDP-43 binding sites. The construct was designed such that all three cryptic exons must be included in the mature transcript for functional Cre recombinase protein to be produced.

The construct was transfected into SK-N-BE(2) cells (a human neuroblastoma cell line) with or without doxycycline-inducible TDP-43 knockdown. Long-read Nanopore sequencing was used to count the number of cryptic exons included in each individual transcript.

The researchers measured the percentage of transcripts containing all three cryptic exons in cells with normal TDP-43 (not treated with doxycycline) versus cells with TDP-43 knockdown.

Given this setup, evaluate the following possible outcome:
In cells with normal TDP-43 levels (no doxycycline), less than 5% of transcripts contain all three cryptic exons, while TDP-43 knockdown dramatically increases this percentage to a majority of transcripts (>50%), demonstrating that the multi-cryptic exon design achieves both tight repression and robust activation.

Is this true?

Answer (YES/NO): NO